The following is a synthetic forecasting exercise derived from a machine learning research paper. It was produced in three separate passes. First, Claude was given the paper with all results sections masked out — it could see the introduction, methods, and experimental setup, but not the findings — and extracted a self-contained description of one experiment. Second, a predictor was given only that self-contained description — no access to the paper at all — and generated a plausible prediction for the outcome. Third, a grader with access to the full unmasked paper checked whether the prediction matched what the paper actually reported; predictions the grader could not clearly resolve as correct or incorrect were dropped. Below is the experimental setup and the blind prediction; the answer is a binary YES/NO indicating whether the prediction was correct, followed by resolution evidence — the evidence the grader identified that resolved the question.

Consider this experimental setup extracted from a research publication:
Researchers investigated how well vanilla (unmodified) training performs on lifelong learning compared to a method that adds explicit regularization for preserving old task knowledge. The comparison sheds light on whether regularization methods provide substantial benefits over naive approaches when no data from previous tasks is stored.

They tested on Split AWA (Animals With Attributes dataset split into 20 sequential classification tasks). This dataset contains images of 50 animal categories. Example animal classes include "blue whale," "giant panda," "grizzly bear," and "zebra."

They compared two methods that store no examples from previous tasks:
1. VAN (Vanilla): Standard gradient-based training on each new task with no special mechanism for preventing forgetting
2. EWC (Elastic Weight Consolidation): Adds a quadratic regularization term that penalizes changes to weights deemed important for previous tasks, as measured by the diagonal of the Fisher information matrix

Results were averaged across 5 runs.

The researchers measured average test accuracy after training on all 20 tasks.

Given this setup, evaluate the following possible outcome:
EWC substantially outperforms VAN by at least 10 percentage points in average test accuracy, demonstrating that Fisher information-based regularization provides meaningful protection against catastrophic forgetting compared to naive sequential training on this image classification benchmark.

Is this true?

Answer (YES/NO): NO